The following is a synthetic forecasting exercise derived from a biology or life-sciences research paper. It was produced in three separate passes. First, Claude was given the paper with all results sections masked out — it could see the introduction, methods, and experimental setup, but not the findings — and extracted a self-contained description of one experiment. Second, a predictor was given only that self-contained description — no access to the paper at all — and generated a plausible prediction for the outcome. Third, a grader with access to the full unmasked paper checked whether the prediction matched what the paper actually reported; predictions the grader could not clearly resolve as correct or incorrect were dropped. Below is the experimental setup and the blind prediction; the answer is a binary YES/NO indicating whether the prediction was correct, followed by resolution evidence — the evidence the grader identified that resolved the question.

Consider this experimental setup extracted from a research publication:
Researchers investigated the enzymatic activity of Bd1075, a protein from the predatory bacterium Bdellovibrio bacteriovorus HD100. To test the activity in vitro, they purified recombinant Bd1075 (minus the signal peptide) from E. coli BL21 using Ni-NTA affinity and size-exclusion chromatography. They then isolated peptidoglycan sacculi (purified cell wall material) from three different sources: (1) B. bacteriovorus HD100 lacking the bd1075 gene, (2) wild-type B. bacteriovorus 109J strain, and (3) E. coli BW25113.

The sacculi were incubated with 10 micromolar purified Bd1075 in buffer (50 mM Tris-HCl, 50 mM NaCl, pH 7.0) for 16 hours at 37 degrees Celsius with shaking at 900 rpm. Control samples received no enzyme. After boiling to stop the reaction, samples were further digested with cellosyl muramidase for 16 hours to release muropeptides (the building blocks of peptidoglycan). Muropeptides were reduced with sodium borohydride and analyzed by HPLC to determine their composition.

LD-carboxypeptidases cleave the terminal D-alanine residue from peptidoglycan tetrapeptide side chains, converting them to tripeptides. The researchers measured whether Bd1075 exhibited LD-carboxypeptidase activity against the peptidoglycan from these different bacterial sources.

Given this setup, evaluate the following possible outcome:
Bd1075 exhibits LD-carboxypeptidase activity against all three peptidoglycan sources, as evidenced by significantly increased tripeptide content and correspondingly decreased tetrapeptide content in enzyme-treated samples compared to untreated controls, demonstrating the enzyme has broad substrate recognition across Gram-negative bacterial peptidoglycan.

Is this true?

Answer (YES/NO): YES